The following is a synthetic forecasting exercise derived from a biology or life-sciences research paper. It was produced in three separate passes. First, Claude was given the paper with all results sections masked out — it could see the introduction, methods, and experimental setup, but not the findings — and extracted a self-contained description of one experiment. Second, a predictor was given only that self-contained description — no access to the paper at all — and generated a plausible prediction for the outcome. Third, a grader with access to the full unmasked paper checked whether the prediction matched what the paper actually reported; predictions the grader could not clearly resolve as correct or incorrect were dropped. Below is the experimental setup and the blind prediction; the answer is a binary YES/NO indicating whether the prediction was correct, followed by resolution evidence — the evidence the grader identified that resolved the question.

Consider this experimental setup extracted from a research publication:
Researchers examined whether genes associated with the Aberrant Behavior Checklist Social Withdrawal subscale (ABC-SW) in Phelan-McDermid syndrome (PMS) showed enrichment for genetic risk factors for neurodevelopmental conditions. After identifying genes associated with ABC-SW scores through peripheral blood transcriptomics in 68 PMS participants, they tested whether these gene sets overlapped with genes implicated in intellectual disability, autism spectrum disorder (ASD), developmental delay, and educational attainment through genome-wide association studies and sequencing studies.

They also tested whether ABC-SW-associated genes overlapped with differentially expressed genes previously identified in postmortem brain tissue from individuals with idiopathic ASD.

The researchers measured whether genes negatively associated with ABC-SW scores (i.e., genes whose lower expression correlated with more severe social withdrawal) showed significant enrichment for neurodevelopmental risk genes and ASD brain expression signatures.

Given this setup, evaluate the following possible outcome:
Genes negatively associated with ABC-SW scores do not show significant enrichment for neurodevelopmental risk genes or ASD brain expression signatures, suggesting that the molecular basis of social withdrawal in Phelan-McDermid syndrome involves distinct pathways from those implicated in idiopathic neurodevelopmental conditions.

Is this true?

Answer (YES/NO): NO